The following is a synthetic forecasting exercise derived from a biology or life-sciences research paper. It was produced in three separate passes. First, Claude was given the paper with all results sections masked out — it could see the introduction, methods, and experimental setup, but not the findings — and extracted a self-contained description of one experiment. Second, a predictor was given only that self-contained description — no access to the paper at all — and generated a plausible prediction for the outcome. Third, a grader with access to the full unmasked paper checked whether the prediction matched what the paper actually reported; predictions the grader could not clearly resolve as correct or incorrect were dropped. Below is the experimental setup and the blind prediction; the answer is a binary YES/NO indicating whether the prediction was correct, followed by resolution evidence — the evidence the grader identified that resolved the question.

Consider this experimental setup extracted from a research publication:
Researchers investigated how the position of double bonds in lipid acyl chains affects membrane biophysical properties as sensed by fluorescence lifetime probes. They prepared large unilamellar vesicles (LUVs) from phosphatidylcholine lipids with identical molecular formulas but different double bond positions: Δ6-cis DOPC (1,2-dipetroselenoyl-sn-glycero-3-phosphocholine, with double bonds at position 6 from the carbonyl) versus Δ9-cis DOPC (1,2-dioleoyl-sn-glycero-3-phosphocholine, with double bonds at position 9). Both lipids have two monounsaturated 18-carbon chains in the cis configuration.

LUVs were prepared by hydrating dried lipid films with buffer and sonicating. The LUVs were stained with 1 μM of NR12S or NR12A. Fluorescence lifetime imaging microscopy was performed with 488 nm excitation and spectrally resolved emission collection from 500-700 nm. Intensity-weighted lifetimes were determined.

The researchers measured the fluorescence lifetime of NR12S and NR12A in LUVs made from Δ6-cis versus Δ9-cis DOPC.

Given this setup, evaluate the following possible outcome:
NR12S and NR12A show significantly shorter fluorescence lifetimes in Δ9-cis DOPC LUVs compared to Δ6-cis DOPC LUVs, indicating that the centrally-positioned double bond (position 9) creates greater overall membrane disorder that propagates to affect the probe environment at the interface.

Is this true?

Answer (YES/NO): NO